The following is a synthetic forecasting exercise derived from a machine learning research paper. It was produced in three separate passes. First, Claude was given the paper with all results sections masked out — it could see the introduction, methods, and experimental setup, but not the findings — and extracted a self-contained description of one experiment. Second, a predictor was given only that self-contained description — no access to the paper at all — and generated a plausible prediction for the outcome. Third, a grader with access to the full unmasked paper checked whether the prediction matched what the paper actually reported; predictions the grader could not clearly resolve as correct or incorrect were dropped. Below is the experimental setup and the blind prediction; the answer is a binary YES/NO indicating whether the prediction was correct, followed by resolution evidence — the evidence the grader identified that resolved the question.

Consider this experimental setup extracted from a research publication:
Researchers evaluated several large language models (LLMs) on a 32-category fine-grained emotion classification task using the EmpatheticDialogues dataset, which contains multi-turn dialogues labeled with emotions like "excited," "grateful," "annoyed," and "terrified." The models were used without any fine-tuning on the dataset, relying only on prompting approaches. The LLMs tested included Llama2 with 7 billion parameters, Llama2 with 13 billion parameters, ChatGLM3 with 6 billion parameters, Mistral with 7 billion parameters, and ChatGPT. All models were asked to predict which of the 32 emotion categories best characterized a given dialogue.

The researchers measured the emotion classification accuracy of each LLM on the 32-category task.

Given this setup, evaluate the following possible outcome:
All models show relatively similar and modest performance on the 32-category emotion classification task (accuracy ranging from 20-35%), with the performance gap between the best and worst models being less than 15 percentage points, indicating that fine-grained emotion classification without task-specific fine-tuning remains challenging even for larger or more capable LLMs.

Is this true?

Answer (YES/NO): NO